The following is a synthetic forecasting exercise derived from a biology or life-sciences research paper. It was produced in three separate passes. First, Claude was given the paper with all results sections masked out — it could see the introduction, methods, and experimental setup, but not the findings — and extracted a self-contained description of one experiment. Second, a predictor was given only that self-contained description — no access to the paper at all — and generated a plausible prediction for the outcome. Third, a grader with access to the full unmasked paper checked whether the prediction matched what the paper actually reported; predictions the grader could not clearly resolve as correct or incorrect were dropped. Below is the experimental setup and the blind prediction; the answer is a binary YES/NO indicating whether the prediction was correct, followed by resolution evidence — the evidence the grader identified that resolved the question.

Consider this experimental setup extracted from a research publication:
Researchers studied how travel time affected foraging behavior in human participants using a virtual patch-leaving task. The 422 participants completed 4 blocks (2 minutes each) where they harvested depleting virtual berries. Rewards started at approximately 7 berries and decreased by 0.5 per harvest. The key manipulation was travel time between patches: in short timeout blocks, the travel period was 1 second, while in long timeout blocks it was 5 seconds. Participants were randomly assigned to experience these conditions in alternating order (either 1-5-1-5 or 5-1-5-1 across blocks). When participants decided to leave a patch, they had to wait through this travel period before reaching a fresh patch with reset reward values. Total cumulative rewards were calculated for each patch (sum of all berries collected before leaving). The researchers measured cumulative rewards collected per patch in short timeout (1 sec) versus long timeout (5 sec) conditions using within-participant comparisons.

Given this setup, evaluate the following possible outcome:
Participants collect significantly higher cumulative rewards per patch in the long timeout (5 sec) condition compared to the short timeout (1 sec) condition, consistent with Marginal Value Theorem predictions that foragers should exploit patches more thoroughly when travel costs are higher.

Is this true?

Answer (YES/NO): YES